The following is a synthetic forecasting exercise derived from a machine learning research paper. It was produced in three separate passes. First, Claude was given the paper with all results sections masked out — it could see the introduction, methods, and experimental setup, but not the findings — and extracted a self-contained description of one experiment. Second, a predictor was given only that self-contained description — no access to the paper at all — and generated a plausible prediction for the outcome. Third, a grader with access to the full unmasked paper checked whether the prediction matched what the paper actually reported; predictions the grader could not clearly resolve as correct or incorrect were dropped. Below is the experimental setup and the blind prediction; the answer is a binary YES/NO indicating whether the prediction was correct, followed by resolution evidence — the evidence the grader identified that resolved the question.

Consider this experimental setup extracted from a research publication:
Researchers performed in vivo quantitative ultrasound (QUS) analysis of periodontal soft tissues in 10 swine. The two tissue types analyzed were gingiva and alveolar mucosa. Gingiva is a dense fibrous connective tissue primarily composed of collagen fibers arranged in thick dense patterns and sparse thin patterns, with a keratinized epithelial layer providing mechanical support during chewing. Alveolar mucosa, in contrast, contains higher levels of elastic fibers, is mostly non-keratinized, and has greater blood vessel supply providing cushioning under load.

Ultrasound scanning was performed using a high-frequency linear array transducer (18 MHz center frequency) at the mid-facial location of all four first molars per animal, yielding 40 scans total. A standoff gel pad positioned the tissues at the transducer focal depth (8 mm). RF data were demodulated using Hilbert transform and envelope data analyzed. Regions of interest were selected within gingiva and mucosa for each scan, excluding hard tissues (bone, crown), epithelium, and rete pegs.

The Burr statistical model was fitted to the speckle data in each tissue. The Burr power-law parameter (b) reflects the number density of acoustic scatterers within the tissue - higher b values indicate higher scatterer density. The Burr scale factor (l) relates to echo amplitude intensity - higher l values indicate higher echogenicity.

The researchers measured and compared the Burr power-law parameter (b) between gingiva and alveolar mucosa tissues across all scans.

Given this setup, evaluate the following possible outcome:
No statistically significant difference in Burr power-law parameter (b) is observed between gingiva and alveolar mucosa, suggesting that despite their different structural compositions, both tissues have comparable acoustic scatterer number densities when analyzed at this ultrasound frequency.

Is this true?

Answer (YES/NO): NO